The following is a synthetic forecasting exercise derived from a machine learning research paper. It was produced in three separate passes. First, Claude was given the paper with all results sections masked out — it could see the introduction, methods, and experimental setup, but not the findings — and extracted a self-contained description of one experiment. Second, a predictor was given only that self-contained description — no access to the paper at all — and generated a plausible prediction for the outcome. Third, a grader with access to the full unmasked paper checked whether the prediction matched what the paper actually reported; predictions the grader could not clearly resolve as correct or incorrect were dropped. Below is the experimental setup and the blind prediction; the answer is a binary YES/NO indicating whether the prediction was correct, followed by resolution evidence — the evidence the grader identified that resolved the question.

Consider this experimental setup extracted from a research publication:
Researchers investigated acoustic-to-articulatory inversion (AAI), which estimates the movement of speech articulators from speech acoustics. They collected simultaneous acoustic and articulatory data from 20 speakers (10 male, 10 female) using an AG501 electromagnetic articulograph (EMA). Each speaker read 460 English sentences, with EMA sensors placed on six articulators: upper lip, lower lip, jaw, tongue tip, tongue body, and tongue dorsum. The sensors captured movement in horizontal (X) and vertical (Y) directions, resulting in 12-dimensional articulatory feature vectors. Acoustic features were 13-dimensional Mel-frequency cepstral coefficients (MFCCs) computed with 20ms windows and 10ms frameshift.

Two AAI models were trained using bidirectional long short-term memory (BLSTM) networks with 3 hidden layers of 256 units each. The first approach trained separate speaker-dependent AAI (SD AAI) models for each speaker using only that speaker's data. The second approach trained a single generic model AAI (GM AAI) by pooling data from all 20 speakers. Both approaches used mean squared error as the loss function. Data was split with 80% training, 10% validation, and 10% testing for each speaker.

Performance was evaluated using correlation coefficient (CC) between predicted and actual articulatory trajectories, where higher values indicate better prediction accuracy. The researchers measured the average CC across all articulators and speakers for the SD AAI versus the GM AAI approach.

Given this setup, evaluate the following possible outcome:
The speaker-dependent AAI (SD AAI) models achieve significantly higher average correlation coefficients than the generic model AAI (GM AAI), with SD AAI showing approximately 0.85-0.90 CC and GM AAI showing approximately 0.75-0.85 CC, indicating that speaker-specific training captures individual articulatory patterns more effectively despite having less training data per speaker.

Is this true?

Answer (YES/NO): NO